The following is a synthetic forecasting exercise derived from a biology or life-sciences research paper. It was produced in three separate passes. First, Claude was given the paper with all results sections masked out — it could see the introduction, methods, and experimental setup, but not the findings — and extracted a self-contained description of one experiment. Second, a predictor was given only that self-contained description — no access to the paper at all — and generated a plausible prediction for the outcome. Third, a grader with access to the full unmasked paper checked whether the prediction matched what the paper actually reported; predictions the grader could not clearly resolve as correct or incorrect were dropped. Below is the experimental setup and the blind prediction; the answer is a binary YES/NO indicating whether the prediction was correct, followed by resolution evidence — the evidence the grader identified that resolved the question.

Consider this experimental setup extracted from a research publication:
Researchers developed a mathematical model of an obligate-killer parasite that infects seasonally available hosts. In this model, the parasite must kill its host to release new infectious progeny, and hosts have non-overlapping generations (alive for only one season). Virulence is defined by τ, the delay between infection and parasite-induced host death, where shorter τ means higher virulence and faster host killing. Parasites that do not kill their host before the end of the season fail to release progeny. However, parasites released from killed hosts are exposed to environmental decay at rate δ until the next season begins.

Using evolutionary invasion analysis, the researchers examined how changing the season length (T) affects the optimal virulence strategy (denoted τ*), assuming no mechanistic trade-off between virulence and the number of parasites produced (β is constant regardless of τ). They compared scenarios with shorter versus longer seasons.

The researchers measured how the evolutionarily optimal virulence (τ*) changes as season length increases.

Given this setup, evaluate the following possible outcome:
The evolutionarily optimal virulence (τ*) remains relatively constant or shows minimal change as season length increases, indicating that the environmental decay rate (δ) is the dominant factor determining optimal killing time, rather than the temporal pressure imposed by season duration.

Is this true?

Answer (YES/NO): NO